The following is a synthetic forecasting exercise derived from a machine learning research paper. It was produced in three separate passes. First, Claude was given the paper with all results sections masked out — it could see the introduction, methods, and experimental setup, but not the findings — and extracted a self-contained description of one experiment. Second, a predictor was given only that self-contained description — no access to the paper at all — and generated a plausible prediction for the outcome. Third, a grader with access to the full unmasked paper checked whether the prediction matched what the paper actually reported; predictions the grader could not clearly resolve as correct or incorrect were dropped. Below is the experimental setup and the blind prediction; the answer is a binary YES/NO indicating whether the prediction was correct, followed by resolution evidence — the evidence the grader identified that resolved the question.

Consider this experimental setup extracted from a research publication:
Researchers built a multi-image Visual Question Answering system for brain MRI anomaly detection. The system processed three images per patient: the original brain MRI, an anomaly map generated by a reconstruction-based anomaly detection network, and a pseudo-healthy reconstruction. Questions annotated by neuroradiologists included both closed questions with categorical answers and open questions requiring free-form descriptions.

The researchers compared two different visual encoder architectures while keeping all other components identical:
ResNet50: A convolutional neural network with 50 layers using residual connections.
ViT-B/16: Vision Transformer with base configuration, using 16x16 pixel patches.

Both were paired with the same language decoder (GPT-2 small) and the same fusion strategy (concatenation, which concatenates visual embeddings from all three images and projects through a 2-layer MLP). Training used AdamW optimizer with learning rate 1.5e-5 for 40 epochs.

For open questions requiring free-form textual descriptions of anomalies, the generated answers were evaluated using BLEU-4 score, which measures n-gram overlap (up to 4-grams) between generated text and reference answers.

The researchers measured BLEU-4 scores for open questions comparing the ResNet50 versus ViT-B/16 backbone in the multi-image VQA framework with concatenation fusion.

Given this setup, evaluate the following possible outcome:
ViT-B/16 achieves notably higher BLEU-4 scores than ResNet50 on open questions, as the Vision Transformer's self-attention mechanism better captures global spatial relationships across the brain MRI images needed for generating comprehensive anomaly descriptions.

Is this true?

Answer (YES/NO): YES